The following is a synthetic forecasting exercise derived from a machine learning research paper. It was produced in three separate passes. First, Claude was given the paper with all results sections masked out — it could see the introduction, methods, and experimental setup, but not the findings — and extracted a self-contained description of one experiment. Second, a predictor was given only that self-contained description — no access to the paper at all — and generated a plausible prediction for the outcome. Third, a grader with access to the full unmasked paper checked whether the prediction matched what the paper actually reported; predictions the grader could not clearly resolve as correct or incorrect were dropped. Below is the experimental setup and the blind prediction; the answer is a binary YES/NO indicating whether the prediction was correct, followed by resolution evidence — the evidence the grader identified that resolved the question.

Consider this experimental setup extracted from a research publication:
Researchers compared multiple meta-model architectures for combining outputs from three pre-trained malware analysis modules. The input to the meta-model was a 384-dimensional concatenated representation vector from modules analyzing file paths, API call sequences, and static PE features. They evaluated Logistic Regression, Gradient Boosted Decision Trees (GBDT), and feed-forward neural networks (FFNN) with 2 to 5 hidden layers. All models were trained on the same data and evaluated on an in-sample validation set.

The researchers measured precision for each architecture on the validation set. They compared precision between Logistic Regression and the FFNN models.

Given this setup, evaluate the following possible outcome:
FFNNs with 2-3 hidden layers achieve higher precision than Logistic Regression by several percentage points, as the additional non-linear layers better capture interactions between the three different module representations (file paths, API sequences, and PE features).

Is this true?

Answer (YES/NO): NO